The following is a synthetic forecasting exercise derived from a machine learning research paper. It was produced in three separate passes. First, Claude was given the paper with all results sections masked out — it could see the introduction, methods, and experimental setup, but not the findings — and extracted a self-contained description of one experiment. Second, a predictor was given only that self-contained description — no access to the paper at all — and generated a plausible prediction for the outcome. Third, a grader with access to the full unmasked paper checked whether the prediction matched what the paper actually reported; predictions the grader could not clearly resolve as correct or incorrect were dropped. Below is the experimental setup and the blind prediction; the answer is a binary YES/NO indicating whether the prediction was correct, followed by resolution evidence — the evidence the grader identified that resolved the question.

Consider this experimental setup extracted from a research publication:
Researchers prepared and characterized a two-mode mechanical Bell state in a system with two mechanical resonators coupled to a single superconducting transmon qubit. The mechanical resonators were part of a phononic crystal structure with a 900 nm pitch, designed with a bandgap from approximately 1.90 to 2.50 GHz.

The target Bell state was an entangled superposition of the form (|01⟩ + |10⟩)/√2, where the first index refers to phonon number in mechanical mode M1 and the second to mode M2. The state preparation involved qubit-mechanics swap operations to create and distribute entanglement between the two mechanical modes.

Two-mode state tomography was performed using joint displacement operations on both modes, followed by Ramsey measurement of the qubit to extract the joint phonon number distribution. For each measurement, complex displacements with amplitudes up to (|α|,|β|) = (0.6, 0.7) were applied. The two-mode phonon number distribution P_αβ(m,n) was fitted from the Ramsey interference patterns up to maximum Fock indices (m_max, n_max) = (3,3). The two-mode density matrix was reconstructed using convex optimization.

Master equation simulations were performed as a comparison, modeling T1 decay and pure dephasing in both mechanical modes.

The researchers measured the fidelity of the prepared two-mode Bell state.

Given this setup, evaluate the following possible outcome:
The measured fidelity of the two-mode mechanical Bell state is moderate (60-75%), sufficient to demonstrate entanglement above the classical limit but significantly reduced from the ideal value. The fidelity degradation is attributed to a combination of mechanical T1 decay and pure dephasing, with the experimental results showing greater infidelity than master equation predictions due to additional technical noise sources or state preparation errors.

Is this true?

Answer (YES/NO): NO